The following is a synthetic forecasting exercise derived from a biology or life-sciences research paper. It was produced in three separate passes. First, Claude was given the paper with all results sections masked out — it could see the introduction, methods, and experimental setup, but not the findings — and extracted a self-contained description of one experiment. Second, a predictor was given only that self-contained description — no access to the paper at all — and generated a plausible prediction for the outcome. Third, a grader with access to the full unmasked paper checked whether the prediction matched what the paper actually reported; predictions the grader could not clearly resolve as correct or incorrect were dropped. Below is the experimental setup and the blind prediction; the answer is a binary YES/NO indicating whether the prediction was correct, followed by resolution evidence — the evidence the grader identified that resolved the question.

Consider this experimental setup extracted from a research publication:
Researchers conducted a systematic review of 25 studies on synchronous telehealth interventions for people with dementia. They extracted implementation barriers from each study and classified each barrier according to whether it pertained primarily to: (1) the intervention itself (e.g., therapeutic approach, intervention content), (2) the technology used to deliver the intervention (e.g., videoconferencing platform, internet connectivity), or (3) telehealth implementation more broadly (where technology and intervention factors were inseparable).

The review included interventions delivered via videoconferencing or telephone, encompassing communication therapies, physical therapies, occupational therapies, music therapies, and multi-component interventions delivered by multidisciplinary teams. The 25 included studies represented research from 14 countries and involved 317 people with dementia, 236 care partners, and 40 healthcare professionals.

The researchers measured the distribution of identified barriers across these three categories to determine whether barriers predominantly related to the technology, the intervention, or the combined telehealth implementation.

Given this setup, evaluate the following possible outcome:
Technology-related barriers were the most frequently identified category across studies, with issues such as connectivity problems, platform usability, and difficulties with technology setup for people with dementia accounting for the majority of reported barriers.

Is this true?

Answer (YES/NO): YES